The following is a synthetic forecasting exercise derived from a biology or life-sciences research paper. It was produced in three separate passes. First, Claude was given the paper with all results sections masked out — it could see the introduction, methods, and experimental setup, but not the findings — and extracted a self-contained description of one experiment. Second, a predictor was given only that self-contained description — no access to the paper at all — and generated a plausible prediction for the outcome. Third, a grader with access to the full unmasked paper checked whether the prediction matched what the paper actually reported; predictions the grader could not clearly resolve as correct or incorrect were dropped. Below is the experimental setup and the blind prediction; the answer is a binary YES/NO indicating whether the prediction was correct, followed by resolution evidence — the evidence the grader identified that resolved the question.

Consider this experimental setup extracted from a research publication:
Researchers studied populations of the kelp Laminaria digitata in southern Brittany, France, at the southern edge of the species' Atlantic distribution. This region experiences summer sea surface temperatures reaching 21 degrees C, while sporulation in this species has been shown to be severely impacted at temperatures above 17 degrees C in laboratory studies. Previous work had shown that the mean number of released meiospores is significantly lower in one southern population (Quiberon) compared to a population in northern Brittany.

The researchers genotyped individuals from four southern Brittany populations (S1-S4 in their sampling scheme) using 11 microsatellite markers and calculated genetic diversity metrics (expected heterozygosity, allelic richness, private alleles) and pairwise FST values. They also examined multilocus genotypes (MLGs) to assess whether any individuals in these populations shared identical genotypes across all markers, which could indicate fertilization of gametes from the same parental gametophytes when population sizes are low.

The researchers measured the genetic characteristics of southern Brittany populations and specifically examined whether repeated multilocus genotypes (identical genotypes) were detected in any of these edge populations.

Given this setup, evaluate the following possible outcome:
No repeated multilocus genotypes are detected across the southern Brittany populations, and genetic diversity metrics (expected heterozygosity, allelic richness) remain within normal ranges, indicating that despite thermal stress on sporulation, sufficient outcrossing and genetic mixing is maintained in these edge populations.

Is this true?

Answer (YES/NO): NO